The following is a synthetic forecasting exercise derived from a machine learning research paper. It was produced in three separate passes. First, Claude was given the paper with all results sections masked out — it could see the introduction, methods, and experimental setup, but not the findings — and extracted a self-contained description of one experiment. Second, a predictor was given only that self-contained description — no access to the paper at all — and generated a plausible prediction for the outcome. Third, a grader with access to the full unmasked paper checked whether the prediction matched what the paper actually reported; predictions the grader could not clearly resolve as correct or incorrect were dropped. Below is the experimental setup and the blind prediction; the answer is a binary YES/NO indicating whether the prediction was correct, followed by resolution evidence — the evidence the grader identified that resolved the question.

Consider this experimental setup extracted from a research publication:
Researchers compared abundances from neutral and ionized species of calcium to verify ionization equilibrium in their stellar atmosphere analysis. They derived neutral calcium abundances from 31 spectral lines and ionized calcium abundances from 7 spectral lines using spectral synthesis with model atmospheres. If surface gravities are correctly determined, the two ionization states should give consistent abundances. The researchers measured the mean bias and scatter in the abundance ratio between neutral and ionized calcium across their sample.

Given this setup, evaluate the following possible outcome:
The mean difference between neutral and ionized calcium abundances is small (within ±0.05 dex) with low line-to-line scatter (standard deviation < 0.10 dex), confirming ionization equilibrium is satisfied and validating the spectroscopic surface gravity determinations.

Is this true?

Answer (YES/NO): YES